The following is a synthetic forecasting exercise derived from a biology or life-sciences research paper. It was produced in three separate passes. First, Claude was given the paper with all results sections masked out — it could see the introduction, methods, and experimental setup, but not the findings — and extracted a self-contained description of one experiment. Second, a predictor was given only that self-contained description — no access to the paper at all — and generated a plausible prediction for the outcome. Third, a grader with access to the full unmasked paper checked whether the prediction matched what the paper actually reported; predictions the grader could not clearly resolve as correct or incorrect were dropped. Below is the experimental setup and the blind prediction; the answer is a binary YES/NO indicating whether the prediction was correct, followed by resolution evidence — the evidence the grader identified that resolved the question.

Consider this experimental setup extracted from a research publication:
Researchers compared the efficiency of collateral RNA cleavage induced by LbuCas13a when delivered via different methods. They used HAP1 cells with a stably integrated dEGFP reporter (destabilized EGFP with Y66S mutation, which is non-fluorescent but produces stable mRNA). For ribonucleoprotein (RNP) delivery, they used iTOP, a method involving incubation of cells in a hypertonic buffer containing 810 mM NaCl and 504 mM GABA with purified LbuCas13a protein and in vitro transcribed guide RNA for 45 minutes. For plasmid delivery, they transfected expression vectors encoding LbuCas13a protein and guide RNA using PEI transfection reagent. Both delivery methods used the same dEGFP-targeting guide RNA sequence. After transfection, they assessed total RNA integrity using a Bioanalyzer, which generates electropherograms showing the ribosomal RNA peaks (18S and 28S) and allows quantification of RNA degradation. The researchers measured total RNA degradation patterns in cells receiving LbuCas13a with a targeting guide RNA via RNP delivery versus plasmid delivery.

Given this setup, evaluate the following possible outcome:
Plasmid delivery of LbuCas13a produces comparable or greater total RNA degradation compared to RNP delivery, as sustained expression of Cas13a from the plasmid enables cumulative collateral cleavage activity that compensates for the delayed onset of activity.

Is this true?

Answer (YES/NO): NO